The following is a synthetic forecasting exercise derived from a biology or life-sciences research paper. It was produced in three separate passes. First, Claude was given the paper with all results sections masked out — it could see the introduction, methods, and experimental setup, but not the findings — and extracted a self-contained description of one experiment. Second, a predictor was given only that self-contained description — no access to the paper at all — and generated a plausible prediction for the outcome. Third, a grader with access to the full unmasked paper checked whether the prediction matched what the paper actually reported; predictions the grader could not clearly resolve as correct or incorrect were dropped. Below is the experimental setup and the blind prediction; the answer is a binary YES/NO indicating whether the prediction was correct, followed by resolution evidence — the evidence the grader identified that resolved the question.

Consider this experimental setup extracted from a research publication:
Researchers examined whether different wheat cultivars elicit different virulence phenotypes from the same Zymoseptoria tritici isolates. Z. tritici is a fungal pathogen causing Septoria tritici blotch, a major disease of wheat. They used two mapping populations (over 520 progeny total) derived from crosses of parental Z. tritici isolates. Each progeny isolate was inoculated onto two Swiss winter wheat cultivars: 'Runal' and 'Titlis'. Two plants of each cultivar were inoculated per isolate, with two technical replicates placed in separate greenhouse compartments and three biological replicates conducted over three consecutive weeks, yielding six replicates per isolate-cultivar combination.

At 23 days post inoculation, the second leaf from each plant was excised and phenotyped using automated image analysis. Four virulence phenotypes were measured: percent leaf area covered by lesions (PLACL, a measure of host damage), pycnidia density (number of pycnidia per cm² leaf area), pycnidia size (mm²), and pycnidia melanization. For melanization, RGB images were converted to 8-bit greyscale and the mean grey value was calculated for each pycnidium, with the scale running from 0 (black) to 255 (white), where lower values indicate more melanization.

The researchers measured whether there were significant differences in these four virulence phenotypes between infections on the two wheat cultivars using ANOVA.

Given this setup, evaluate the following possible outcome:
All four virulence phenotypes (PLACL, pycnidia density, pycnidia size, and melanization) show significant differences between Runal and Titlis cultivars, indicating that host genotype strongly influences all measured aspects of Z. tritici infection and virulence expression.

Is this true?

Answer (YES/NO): YES